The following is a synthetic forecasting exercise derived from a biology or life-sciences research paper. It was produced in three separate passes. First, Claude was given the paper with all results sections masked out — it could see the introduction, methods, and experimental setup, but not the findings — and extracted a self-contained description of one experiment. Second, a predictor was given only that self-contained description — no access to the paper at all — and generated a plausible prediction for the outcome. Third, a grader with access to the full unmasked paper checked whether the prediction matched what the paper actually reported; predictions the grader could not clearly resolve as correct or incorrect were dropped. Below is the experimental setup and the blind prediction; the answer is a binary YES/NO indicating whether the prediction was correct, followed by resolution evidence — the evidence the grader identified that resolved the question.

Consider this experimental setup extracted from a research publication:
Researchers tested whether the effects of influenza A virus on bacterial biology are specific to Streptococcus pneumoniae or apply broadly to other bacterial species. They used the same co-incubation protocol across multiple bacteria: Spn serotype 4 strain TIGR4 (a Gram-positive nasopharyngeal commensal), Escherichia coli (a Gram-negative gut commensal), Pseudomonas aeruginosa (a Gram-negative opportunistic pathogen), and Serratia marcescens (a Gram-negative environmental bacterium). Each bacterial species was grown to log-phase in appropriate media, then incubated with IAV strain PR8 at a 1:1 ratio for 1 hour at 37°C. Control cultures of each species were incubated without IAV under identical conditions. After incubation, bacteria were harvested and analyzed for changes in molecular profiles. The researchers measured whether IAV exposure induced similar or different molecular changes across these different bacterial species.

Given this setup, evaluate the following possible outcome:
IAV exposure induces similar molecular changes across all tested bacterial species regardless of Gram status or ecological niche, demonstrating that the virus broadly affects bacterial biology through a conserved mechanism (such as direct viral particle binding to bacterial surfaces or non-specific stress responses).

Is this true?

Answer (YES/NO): NO